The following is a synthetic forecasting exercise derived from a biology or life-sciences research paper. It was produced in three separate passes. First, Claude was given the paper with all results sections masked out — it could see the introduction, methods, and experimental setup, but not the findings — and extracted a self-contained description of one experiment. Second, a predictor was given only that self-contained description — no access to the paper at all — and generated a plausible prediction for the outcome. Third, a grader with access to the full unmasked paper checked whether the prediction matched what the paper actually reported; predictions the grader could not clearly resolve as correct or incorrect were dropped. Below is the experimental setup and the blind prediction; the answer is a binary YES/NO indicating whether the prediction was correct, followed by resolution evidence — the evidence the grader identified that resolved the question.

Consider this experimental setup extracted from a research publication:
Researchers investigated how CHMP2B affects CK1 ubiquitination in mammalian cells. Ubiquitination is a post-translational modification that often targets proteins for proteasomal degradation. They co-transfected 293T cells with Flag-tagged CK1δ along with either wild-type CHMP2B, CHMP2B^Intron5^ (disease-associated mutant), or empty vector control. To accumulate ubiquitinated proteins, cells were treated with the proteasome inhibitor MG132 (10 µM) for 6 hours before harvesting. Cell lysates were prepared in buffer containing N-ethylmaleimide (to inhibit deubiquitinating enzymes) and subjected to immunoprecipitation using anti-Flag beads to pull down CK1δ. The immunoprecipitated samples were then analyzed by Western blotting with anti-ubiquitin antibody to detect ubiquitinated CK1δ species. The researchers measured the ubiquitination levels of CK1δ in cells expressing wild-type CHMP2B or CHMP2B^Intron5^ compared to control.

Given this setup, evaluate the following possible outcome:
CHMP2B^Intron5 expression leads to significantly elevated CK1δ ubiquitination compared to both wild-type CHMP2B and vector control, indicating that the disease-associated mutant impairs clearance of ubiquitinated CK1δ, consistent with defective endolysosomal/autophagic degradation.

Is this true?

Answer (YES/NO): NO